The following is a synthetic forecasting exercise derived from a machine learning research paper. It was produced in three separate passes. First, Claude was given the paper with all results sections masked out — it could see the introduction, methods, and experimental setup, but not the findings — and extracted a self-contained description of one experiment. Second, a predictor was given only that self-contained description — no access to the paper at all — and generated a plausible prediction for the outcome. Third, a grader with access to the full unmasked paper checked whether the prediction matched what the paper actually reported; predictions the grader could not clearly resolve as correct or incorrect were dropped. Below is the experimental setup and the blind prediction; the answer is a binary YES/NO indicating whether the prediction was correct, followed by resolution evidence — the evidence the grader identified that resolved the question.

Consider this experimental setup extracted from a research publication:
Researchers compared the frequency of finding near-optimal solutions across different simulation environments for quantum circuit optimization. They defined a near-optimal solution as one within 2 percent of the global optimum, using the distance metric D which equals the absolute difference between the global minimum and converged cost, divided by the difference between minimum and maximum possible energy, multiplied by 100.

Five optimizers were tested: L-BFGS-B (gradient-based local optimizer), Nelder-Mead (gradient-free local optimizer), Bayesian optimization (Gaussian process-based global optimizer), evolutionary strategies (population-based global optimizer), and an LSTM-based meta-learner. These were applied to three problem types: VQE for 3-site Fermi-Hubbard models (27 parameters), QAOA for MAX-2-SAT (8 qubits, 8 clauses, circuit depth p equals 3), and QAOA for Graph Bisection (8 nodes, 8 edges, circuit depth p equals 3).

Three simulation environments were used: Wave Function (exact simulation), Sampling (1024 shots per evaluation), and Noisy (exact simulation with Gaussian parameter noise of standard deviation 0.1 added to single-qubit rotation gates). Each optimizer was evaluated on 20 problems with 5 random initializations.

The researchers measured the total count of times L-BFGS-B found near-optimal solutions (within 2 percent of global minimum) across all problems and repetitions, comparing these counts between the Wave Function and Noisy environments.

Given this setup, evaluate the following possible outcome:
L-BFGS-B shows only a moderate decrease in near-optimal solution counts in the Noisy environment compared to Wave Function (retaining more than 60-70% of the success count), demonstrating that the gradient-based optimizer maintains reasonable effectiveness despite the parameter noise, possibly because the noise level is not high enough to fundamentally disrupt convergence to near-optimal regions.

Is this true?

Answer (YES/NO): NO